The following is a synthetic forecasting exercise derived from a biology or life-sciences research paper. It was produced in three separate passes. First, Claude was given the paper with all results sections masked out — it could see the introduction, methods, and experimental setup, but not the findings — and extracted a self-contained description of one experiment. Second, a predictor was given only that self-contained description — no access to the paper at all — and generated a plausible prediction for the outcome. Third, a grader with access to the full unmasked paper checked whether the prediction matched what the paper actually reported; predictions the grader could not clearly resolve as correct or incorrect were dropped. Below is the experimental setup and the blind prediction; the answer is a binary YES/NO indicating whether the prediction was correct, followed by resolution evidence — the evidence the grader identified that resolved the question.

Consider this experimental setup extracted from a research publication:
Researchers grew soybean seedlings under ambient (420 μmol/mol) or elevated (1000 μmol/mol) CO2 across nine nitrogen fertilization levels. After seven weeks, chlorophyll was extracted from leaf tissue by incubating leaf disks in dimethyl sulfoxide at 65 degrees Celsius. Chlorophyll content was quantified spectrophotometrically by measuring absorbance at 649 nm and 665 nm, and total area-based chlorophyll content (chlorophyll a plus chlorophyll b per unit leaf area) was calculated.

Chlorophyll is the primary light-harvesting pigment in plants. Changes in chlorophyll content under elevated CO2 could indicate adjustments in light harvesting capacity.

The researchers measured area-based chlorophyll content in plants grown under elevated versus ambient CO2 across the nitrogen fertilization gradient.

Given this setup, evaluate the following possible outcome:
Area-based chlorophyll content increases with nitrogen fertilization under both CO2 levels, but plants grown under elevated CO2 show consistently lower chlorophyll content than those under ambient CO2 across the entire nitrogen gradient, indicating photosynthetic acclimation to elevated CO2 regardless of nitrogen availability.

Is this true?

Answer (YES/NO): YES